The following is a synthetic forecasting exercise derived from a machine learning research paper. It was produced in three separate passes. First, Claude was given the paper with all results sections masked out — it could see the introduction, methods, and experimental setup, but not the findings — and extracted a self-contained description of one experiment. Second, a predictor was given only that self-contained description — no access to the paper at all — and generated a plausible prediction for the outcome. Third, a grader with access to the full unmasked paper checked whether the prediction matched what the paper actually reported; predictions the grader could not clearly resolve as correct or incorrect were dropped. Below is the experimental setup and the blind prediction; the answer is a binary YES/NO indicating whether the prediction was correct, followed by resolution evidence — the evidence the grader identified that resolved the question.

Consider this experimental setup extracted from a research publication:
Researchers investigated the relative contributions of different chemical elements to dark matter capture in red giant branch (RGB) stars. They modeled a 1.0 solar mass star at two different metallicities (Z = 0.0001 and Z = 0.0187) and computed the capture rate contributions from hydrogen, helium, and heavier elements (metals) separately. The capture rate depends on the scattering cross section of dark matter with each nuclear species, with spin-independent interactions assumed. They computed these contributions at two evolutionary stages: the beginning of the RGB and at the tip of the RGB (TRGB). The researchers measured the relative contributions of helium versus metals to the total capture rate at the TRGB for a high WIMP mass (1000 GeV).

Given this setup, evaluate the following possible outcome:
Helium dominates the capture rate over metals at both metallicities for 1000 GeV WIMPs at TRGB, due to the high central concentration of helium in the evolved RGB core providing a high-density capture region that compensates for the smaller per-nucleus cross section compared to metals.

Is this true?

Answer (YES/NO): YES